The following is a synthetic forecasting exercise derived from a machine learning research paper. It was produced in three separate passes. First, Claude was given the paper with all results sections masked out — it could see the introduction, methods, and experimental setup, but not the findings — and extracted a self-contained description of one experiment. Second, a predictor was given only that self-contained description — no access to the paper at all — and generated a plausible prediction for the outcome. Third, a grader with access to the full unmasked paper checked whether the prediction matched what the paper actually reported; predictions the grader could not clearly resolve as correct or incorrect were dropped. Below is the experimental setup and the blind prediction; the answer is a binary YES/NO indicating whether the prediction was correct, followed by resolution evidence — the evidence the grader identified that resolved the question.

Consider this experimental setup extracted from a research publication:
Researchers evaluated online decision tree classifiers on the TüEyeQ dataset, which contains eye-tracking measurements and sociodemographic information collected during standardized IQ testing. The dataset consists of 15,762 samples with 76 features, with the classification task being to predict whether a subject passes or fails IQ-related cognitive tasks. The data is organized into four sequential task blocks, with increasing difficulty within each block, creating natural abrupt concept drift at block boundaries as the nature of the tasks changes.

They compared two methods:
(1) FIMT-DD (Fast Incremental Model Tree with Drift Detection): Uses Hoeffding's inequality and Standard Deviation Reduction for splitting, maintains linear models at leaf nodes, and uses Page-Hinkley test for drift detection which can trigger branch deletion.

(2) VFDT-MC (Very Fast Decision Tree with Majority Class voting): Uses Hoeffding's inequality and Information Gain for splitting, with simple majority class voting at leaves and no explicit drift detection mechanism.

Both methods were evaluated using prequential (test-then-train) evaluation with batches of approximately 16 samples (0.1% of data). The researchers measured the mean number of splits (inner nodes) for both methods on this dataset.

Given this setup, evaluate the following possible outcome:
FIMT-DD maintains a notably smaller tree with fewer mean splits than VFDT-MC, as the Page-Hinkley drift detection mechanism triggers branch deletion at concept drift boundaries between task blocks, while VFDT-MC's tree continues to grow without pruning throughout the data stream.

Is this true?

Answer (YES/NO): YES